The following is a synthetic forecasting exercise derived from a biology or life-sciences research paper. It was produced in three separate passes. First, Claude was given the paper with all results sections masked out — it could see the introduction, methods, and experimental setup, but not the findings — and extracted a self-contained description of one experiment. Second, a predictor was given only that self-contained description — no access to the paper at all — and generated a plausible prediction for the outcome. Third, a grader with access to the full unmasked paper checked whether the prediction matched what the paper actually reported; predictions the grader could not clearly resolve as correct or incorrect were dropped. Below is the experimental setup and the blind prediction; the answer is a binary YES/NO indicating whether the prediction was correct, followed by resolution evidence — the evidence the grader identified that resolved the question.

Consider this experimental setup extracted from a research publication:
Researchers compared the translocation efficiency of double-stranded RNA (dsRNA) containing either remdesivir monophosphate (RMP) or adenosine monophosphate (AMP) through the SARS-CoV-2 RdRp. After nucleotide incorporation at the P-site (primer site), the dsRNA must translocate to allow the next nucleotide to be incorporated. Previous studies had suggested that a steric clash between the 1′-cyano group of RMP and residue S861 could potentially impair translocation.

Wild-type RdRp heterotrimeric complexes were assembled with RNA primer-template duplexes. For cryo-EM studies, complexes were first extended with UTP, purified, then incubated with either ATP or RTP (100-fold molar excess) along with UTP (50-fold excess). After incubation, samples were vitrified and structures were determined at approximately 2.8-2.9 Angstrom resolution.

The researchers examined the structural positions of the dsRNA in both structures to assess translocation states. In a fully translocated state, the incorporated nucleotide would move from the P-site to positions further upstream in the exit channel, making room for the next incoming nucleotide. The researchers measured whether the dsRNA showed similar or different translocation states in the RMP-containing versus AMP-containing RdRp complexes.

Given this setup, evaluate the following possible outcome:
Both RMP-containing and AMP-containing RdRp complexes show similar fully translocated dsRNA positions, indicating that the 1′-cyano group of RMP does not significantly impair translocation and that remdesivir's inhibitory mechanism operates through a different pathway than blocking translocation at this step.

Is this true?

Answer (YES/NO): NO